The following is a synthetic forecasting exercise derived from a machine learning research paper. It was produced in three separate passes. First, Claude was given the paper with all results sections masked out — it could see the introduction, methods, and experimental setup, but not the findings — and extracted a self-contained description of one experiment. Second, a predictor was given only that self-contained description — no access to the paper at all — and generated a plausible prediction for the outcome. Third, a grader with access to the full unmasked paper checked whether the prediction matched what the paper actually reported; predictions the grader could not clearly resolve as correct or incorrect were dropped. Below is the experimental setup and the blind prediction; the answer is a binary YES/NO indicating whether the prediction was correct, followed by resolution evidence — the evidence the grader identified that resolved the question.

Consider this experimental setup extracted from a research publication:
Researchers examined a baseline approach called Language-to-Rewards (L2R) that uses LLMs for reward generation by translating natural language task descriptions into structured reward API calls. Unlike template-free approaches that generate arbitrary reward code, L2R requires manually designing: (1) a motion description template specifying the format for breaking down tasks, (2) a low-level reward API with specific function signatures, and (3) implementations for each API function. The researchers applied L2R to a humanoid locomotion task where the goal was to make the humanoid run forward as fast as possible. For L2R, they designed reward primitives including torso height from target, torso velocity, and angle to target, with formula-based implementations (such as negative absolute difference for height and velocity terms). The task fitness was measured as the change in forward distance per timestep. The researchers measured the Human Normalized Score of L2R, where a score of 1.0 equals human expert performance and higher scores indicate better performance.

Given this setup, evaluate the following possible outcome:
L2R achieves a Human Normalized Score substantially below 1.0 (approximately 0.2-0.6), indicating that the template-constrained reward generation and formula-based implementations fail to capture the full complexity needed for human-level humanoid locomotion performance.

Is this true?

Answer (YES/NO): NO